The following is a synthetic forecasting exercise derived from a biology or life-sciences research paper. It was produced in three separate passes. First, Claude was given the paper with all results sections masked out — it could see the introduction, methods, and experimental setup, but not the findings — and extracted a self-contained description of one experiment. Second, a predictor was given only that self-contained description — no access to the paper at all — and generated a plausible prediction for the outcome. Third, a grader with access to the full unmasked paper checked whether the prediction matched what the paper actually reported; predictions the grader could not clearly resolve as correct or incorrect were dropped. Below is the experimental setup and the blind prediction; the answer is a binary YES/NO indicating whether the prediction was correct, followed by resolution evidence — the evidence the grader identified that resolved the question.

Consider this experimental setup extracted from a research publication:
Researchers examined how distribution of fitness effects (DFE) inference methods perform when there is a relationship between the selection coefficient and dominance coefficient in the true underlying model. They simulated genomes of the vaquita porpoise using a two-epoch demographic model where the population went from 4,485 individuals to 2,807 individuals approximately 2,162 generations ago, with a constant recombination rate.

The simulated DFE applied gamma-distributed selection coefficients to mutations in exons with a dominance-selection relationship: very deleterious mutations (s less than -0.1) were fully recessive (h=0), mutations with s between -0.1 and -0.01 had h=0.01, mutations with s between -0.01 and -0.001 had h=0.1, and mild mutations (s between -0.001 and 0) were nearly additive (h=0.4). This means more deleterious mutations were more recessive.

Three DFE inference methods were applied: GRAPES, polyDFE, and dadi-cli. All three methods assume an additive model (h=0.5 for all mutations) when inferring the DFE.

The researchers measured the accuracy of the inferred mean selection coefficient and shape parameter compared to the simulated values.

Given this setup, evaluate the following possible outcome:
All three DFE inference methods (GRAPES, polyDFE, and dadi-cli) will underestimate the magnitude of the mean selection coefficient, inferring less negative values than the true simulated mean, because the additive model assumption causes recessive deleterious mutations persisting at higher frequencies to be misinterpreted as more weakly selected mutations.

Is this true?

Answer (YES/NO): YES